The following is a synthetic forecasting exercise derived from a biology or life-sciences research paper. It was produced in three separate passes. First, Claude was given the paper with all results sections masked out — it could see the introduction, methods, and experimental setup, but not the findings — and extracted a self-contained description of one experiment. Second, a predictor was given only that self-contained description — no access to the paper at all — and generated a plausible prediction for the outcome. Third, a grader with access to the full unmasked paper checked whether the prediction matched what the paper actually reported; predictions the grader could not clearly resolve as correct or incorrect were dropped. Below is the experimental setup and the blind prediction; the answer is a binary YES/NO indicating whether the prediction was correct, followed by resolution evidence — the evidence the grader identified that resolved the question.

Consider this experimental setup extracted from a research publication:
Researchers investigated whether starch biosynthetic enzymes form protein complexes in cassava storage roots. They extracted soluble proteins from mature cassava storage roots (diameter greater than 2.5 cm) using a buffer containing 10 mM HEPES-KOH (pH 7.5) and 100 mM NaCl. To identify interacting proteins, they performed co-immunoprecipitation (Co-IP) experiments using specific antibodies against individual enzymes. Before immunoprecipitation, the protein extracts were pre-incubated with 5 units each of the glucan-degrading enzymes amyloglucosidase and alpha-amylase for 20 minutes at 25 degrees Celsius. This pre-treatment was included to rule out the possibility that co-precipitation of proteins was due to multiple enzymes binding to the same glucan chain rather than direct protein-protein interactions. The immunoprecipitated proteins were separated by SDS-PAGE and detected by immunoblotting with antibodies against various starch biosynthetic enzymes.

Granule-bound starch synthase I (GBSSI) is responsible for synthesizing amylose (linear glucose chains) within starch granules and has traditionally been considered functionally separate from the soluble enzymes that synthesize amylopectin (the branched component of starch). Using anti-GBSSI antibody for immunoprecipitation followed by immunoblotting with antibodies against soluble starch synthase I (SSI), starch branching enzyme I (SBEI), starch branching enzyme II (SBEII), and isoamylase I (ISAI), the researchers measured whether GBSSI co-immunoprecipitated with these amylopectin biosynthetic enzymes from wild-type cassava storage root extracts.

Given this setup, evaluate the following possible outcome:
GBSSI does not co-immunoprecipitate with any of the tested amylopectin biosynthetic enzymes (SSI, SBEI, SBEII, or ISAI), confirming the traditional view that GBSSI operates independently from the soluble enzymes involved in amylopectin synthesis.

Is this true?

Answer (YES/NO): NO